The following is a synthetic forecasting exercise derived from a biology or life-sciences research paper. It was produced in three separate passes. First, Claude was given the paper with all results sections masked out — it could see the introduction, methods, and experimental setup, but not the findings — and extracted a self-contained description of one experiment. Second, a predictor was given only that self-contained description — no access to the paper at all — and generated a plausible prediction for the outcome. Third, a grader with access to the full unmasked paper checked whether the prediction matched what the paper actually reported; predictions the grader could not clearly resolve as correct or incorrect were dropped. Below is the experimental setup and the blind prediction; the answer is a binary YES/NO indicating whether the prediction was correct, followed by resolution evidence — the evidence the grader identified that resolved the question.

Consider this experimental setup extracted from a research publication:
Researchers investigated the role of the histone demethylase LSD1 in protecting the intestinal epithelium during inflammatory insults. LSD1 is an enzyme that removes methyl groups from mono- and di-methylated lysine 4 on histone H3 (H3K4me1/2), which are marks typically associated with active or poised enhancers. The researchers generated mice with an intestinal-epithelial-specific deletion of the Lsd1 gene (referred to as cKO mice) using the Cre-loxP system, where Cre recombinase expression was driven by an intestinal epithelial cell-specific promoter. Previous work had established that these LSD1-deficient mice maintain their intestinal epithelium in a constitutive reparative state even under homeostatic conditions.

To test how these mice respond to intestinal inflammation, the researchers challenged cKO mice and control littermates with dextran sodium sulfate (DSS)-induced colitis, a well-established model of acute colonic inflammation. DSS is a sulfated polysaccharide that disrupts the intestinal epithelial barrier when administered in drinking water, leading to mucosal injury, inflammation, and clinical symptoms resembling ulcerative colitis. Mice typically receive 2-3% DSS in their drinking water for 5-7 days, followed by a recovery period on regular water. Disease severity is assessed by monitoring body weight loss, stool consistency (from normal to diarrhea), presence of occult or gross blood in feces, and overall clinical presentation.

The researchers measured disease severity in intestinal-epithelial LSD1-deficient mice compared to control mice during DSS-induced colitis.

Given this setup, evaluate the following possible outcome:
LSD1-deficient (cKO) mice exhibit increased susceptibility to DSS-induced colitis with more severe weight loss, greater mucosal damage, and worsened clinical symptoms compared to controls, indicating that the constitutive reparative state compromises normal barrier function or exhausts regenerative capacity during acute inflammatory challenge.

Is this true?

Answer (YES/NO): YES